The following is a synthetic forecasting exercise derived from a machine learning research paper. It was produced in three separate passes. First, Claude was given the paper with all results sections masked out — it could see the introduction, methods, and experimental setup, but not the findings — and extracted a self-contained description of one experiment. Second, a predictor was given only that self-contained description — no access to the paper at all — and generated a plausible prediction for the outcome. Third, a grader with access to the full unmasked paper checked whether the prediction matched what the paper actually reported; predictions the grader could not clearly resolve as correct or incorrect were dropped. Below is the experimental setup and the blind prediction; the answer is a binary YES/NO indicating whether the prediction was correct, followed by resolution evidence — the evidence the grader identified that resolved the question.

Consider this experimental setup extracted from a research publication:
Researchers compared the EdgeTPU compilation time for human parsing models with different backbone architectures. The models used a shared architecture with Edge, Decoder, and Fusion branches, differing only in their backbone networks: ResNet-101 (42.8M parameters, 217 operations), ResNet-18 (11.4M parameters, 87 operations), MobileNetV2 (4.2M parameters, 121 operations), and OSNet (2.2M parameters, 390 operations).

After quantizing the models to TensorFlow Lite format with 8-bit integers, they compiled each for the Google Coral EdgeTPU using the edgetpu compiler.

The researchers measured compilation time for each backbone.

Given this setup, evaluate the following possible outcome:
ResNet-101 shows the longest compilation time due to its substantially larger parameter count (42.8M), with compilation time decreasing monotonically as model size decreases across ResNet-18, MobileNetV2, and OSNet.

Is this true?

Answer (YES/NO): NO